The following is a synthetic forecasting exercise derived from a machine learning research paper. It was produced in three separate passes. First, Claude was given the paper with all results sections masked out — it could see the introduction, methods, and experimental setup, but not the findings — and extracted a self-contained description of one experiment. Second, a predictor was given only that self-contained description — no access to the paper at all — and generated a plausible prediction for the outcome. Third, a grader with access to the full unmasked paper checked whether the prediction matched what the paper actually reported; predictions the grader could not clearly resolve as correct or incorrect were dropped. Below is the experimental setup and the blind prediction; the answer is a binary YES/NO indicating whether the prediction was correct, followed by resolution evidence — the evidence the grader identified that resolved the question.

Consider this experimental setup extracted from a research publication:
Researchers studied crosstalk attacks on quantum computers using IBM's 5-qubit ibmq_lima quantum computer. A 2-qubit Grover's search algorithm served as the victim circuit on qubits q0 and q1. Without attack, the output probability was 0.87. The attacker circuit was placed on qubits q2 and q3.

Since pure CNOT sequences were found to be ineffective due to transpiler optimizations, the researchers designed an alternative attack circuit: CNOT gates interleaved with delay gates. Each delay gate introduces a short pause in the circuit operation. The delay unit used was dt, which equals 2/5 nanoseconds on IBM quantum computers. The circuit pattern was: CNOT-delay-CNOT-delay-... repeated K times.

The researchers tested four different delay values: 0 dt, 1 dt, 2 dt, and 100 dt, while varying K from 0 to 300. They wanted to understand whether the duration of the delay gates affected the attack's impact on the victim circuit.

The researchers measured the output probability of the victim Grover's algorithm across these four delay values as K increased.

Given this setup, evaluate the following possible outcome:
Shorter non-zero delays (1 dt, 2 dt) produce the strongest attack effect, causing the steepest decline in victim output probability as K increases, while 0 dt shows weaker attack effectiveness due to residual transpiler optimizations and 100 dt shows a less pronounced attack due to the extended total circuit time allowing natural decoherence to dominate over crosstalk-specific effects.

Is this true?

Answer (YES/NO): NO